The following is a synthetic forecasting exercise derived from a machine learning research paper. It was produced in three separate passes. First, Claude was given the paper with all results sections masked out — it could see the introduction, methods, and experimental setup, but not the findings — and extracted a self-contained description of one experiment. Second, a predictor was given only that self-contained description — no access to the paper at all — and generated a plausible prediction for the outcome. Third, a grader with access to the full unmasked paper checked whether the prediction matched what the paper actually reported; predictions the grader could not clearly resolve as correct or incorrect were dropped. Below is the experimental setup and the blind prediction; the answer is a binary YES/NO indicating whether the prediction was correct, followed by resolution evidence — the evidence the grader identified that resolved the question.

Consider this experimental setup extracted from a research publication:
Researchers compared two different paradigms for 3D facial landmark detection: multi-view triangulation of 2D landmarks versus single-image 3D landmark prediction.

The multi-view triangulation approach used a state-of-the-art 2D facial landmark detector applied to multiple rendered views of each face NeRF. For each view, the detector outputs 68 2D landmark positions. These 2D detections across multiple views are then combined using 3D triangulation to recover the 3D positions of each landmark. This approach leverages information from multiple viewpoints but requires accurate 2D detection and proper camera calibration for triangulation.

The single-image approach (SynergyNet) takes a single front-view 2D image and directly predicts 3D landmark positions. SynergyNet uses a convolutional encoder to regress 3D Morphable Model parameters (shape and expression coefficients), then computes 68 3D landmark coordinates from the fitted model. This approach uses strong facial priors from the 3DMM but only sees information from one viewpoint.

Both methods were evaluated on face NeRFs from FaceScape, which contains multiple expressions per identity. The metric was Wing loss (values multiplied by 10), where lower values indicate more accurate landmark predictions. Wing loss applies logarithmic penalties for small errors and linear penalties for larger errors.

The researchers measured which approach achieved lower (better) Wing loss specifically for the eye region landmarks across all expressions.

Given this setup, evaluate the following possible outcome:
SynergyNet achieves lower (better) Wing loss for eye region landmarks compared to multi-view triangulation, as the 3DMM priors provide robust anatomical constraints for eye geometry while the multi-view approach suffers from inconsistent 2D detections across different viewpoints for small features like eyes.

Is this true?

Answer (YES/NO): YES